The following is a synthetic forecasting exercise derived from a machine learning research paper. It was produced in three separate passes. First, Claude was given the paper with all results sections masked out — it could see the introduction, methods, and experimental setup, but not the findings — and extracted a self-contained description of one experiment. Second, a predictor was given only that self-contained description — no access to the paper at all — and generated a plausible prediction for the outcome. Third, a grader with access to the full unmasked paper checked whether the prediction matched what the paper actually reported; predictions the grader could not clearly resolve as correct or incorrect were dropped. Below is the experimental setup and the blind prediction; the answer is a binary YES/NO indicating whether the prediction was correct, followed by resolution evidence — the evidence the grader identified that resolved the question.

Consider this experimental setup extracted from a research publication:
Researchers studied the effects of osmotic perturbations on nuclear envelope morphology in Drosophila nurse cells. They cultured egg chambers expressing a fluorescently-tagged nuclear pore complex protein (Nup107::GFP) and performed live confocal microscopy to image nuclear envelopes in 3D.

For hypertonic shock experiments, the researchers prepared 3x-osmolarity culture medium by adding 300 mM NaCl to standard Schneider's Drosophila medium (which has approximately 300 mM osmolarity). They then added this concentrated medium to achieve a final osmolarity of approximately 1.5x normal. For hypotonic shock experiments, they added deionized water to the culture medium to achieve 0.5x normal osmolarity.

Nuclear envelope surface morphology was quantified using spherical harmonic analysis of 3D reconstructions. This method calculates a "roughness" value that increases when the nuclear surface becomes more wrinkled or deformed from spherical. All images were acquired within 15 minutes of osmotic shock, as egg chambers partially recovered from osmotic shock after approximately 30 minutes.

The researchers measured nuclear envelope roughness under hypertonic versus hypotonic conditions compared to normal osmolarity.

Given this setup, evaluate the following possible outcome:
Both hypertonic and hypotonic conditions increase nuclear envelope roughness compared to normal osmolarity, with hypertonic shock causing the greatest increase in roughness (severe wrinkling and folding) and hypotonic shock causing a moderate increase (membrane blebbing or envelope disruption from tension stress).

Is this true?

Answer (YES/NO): NO